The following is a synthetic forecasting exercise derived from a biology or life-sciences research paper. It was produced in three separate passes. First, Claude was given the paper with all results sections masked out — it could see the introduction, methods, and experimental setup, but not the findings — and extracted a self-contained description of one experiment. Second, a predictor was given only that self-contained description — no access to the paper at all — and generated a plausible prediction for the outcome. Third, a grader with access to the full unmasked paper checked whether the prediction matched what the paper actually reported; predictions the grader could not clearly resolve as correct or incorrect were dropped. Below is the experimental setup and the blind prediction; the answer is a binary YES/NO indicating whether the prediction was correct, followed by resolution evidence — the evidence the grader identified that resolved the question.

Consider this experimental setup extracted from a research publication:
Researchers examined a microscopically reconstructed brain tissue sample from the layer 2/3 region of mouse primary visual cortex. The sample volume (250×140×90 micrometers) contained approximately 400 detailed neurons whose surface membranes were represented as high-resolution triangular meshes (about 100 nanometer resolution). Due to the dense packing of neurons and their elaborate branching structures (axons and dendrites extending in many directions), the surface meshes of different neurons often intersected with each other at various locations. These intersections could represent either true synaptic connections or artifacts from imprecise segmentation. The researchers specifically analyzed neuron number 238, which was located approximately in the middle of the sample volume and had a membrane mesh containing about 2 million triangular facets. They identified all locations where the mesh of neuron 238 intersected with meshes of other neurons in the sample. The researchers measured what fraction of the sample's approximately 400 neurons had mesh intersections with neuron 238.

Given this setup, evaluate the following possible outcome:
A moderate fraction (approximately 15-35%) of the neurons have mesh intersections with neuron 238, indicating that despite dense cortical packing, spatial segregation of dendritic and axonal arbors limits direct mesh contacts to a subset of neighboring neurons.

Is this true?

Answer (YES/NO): NO